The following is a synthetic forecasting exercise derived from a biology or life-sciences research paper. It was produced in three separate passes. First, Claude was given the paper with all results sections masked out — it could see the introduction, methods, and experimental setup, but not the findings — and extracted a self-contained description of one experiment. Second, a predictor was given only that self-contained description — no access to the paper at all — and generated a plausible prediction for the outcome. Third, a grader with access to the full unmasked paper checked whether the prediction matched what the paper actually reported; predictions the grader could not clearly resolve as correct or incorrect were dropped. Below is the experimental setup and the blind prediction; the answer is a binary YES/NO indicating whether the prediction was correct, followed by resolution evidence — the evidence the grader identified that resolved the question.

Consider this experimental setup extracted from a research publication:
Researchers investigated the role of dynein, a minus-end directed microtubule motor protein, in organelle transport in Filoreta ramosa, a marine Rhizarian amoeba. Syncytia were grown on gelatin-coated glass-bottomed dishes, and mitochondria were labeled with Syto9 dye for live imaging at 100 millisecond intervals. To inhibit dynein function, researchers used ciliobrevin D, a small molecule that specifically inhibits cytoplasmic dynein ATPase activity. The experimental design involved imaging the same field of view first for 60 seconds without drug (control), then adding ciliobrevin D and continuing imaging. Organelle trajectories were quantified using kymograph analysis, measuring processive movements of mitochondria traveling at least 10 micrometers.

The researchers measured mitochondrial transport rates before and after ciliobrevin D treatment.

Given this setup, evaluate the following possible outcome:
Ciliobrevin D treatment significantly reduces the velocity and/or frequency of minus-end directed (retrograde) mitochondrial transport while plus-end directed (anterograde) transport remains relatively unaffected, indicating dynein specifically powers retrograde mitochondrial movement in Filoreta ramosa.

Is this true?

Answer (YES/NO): NO